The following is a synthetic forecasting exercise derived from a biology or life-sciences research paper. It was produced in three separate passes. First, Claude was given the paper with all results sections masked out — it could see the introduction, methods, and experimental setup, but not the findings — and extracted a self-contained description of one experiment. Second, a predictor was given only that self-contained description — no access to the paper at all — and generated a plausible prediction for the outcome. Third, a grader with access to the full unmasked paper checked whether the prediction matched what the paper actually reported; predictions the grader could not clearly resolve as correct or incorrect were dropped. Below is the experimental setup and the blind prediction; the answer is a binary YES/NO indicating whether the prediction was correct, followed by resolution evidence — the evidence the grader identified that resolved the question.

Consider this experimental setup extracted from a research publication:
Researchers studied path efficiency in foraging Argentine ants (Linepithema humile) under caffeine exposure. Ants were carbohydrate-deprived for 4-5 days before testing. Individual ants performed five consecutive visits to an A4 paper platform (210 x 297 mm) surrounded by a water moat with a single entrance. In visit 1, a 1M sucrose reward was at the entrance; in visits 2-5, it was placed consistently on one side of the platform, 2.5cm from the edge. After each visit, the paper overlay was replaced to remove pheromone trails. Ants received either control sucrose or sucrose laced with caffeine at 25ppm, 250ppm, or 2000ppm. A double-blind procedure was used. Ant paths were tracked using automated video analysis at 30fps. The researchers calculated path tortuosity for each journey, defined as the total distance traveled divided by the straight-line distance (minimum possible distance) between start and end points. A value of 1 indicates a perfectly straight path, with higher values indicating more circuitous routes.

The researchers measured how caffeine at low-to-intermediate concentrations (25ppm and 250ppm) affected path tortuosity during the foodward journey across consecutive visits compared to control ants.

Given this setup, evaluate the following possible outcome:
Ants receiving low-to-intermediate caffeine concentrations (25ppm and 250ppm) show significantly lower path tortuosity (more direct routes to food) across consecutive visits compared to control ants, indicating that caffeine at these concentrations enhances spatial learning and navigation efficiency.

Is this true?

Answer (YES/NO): YES